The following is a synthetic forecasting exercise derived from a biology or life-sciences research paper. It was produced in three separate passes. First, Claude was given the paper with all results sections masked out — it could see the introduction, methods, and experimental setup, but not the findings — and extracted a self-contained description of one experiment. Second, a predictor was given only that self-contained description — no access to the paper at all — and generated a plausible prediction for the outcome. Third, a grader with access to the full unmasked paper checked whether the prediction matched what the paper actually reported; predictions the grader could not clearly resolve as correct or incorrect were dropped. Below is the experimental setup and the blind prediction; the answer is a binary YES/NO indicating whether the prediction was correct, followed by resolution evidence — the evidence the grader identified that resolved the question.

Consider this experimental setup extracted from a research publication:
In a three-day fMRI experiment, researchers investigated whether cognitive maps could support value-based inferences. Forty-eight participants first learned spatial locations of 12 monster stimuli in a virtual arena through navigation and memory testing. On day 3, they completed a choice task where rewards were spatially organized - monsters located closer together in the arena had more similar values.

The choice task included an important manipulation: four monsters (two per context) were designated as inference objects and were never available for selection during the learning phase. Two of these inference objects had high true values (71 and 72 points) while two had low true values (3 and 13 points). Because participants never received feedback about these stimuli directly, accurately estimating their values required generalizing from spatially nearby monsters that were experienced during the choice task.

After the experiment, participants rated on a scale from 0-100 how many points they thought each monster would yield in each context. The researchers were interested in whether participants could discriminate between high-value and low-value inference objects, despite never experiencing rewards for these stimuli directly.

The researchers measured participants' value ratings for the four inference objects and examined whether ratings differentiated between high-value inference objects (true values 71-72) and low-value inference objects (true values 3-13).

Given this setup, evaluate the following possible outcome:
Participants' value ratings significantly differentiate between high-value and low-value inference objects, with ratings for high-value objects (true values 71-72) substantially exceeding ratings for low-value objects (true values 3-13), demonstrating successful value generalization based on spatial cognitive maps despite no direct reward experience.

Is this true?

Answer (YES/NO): YES